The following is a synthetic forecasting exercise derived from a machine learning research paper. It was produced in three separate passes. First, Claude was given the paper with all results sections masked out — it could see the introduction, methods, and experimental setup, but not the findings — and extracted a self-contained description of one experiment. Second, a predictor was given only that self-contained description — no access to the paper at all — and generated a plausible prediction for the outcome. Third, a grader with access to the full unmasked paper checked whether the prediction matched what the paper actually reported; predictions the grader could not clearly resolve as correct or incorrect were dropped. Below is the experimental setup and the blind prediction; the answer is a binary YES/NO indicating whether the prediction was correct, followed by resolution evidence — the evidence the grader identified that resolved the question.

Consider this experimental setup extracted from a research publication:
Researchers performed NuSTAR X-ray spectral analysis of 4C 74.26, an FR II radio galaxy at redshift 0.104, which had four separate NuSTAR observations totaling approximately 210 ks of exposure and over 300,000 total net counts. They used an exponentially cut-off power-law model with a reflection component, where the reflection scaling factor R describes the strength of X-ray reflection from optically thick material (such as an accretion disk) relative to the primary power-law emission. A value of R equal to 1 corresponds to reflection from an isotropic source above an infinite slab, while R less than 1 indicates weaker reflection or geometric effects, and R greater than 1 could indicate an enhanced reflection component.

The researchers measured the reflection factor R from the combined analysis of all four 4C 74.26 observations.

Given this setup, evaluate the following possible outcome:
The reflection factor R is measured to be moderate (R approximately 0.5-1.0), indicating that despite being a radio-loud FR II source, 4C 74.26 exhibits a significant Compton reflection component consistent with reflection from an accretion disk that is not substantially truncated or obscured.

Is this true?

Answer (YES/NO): YES